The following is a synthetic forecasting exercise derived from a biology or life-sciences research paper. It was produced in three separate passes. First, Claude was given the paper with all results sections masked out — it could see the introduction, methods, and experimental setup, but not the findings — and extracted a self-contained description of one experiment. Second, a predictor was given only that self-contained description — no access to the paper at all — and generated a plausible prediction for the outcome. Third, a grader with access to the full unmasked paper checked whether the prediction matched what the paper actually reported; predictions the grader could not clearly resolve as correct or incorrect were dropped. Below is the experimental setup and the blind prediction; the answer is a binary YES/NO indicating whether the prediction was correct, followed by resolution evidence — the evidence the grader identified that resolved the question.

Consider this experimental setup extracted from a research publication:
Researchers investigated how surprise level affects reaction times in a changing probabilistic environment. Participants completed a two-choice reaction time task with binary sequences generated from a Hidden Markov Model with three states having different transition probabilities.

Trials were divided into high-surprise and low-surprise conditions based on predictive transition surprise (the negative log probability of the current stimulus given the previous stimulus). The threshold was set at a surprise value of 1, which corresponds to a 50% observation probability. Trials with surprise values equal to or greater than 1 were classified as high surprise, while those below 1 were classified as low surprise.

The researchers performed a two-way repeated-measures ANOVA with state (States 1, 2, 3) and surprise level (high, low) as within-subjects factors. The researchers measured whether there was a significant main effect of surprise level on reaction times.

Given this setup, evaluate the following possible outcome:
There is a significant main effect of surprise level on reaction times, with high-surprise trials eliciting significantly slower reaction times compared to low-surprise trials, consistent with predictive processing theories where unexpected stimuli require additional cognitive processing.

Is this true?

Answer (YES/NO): YES